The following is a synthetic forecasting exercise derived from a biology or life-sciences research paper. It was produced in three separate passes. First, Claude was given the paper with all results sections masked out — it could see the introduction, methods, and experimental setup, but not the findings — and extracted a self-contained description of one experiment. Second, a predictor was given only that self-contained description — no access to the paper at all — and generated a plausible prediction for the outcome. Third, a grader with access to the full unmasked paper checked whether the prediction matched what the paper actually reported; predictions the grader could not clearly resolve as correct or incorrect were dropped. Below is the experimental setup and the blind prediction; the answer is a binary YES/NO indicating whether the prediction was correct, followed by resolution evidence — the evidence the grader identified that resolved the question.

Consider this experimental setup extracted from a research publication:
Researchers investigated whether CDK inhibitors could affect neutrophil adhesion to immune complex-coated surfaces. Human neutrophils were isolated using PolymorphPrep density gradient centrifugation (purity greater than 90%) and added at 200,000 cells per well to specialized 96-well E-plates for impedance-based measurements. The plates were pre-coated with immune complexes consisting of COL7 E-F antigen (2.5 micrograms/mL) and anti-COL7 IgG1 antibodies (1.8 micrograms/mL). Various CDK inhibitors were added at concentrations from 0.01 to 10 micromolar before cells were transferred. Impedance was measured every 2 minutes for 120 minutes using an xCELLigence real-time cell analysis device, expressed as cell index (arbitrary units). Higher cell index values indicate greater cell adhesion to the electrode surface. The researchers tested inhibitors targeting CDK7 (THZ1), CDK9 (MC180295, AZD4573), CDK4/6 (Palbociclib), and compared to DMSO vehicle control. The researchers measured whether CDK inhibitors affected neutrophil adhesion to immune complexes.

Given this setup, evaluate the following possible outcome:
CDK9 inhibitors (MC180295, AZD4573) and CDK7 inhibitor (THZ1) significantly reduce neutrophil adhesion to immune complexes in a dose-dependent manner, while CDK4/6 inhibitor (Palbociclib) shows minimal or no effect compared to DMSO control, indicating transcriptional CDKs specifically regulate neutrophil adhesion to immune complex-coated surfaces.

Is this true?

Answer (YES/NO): NO